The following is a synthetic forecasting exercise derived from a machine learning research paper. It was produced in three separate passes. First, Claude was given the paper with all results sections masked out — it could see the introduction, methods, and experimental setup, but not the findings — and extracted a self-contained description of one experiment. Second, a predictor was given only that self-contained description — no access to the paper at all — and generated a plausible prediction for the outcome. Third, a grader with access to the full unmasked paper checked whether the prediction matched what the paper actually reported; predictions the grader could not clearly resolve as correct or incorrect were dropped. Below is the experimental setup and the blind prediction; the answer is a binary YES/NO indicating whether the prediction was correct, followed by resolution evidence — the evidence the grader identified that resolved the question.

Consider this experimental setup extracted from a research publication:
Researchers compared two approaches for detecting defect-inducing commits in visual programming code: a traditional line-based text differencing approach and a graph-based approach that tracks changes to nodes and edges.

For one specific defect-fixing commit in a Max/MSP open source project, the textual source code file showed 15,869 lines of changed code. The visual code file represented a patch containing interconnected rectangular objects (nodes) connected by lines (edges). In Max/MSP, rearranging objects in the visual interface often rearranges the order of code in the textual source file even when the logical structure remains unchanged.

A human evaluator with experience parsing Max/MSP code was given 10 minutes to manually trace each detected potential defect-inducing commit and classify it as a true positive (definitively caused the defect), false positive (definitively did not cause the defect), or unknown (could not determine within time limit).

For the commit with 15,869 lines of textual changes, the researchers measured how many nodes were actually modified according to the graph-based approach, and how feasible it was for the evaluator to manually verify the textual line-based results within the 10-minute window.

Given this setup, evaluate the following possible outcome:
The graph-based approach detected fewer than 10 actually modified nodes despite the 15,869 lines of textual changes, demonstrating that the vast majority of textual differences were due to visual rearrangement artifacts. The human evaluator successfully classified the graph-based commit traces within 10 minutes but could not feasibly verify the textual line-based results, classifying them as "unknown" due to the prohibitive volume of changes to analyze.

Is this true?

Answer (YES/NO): YES